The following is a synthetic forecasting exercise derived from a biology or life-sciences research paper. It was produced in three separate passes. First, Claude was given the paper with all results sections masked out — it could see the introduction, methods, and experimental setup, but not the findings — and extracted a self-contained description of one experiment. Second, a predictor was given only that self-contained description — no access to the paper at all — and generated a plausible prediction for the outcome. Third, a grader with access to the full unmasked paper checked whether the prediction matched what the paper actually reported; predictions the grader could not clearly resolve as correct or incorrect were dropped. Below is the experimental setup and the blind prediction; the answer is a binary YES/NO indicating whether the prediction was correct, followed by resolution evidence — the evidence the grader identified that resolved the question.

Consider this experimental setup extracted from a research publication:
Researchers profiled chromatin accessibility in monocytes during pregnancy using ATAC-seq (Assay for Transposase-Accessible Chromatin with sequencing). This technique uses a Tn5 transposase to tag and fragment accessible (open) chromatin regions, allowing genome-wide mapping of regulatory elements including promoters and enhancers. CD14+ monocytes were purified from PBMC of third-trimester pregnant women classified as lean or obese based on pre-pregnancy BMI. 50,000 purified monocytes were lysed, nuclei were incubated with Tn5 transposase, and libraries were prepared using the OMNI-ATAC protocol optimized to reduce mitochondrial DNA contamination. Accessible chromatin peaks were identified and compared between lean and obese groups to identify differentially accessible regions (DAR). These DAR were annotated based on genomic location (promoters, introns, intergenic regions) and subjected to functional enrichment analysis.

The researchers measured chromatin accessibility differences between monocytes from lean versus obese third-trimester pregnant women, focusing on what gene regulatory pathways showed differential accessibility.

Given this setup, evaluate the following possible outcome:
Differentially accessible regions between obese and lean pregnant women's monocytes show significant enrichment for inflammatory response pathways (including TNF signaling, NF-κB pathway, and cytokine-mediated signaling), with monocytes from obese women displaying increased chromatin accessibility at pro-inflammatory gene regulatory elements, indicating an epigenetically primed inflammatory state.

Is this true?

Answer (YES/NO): NO